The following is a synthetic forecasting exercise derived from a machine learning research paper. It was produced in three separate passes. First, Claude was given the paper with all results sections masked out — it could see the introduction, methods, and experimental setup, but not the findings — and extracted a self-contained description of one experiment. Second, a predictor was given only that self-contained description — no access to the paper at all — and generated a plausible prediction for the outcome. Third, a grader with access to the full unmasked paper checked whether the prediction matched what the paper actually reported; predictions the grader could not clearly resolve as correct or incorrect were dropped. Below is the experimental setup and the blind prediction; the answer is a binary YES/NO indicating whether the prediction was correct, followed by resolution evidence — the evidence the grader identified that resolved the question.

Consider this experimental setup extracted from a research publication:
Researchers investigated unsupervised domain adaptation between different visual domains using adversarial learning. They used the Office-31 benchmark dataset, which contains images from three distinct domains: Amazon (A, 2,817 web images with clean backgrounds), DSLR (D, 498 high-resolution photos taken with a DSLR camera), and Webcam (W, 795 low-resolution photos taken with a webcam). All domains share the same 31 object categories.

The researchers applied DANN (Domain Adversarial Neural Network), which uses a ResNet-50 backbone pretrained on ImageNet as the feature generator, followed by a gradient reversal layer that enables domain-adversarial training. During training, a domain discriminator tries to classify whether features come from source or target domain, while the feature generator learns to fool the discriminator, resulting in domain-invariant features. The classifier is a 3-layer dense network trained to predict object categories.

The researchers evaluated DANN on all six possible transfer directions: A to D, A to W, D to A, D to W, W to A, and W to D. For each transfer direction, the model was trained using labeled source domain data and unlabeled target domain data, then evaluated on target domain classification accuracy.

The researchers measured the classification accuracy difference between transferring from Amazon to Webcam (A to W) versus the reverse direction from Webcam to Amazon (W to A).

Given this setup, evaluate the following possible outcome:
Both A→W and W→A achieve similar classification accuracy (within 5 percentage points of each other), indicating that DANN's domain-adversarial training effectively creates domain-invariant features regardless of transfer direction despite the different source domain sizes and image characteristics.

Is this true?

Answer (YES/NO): NO